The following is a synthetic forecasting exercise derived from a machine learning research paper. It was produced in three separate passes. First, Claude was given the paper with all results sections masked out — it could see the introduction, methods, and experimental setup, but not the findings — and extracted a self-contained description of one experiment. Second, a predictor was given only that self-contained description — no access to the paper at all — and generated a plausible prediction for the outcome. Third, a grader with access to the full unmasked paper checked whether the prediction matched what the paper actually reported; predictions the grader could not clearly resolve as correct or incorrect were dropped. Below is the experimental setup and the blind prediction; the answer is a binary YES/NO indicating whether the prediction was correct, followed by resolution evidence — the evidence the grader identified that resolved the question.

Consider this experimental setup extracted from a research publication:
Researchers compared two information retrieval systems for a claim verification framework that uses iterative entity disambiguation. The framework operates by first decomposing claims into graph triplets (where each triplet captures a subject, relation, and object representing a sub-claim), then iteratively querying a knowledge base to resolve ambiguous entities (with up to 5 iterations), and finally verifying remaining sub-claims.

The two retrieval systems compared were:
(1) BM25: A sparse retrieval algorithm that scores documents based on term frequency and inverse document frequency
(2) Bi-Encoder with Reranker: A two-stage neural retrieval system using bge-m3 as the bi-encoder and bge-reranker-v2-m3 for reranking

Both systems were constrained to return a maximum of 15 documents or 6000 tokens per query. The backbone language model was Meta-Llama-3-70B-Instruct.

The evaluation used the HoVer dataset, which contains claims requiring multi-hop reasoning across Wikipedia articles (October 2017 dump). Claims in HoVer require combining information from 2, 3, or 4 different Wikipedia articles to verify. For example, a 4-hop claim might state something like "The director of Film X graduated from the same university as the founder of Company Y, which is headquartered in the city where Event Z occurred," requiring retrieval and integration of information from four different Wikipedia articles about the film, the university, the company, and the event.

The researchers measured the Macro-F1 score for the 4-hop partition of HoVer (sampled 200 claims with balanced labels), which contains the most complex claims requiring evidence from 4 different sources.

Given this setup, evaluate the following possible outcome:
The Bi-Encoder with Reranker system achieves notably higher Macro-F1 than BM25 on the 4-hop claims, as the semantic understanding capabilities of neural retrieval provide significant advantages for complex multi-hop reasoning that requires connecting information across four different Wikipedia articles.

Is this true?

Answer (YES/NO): NO